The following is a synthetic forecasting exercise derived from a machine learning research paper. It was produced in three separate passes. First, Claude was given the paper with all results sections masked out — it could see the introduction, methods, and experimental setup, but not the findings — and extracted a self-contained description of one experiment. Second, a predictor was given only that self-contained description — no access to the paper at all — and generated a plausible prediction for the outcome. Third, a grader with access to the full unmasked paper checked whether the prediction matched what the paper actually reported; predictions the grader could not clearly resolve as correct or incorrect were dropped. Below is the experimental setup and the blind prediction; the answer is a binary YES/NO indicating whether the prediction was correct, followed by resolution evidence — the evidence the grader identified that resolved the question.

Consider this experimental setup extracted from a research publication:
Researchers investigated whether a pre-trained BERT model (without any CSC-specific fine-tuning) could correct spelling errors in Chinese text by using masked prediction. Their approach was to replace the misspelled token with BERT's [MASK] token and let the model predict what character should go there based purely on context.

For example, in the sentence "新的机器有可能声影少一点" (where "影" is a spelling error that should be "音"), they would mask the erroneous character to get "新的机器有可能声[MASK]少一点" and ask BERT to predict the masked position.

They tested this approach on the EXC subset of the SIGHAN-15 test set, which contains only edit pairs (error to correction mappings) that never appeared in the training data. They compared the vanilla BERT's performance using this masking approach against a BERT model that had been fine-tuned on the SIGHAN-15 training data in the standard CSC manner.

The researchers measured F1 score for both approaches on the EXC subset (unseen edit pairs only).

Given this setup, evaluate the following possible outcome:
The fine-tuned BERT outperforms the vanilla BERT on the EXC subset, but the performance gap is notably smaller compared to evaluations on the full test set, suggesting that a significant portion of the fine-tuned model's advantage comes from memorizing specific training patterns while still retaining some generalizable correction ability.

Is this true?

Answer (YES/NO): NO